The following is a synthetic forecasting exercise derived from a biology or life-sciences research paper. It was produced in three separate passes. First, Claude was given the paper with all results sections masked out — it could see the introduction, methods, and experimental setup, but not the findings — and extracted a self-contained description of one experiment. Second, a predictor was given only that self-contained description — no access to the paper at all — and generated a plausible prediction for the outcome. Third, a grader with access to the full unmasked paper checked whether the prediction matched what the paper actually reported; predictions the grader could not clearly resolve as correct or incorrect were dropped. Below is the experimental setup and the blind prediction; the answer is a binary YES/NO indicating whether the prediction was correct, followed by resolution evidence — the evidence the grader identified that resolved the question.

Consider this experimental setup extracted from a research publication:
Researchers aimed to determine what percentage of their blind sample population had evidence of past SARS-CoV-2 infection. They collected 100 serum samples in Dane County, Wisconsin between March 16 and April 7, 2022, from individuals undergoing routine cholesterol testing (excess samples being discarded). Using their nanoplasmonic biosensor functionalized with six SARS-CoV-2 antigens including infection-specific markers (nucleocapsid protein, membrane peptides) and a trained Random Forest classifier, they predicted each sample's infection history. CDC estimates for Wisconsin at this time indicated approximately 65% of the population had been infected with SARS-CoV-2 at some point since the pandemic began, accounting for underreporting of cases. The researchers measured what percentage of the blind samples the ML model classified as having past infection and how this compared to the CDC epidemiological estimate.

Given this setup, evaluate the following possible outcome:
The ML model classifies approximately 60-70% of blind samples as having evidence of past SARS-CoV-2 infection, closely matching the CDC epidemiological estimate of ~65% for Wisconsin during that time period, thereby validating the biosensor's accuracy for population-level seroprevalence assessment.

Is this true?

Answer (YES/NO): NO